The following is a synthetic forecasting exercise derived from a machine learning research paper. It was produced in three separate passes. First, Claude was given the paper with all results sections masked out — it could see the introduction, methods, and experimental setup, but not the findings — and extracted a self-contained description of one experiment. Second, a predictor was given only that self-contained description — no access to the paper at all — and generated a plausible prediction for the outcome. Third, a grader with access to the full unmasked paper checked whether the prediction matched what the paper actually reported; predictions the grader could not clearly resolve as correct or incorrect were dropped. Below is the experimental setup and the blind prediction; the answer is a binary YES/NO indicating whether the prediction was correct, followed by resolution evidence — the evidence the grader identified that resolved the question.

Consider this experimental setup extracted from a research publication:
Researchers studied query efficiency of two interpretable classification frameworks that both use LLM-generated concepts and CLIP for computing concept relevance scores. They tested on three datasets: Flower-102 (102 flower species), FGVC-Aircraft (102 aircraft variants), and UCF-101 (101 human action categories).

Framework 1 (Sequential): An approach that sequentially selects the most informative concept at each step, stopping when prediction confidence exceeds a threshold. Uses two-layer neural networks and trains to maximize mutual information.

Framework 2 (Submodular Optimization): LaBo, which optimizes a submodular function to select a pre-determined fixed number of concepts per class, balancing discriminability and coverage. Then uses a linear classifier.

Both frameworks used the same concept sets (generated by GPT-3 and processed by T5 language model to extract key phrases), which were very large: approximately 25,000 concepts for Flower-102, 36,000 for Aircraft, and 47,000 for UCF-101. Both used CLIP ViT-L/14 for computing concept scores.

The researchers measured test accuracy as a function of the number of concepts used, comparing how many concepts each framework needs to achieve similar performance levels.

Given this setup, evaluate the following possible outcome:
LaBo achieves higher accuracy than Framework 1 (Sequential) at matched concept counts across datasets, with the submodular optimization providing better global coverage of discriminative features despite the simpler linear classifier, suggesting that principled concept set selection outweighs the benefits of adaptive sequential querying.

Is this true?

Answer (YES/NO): NO